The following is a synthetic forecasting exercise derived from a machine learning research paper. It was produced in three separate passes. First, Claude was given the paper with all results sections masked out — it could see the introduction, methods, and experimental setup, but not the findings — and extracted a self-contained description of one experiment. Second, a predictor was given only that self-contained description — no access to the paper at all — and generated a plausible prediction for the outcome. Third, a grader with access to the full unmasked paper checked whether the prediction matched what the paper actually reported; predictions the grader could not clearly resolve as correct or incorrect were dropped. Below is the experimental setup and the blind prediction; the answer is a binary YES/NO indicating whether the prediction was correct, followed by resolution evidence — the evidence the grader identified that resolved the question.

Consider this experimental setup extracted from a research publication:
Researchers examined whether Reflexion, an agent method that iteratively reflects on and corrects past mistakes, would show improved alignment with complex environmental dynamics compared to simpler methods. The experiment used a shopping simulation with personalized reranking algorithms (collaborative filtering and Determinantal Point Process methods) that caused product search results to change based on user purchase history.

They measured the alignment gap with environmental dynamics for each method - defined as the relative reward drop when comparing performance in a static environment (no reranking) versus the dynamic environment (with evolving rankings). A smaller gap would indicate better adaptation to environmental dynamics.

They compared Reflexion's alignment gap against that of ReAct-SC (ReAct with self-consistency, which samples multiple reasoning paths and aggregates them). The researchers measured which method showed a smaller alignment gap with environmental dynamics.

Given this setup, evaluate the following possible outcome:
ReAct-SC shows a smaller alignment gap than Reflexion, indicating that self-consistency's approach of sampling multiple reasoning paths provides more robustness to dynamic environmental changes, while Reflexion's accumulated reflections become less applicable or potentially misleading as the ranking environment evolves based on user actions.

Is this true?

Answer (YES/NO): YES